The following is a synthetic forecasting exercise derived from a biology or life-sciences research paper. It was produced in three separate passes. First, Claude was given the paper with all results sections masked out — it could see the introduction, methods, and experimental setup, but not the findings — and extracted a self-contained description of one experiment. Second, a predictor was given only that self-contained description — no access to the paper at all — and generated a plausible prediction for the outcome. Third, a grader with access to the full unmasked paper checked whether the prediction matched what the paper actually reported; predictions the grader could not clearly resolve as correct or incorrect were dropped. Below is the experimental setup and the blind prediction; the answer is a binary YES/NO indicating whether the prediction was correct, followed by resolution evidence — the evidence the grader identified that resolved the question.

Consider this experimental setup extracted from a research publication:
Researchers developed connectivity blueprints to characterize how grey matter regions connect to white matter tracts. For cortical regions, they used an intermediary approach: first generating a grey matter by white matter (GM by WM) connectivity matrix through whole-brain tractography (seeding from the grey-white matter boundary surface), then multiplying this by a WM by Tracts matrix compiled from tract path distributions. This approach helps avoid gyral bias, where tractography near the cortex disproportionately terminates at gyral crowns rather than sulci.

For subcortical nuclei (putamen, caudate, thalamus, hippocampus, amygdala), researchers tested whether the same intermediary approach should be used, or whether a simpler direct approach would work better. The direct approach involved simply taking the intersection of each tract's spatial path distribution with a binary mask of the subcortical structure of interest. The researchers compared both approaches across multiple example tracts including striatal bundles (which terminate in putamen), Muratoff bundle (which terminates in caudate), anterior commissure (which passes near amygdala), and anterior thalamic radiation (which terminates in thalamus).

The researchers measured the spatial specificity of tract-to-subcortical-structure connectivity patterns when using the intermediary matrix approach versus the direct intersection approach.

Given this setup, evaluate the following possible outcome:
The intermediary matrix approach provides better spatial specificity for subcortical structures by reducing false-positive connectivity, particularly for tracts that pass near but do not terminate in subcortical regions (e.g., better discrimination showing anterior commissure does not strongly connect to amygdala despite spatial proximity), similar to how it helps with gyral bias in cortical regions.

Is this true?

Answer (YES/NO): NO